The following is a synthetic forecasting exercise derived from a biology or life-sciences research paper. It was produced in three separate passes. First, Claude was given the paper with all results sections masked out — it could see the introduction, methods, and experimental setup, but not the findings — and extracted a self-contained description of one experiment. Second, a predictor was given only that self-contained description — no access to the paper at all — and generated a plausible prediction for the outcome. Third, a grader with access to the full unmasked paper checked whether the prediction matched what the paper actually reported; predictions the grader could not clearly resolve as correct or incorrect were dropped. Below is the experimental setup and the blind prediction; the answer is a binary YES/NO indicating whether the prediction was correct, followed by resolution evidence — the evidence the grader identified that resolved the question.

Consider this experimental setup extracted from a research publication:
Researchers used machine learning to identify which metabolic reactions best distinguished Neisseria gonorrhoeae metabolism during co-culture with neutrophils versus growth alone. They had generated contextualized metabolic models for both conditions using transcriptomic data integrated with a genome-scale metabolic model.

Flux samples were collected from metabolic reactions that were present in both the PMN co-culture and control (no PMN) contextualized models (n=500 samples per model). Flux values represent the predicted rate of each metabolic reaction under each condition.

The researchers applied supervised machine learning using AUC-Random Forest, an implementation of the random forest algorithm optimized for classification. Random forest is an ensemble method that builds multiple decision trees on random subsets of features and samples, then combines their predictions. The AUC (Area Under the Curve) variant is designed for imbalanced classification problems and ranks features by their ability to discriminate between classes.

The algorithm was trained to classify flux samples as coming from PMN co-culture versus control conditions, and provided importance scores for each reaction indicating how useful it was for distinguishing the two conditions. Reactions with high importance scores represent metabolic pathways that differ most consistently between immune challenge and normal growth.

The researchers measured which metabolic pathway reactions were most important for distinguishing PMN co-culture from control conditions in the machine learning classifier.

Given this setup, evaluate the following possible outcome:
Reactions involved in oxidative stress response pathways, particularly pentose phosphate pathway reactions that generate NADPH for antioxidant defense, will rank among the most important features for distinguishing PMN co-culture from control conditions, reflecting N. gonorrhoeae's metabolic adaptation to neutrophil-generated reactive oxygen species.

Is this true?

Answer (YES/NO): NO